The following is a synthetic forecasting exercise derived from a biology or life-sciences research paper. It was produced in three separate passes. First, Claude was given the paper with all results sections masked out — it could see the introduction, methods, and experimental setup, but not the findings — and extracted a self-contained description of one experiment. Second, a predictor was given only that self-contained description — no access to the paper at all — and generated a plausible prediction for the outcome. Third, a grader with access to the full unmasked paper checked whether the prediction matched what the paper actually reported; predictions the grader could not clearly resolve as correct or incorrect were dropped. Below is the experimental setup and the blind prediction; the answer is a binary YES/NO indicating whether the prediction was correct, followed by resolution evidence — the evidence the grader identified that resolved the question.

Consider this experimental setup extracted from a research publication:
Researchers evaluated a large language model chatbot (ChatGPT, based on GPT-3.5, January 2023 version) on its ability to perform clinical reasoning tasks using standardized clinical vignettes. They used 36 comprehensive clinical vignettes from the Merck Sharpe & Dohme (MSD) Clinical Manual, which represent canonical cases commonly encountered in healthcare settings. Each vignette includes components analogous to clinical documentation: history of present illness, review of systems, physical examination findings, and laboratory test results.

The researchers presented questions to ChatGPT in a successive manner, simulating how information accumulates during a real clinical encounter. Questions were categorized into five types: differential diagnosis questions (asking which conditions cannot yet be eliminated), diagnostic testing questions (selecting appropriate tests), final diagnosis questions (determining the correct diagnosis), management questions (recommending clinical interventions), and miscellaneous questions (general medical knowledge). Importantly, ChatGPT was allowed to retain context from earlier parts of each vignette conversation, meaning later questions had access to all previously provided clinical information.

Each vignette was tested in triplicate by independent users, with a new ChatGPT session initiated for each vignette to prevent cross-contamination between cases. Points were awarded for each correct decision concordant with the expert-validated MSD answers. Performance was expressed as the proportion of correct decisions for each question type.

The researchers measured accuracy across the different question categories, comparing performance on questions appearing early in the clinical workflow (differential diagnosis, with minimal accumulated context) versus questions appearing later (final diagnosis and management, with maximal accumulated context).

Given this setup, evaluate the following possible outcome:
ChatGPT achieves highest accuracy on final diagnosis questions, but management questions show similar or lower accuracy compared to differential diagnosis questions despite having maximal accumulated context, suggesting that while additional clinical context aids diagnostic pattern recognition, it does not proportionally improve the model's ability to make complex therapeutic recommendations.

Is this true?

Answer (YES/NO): NO